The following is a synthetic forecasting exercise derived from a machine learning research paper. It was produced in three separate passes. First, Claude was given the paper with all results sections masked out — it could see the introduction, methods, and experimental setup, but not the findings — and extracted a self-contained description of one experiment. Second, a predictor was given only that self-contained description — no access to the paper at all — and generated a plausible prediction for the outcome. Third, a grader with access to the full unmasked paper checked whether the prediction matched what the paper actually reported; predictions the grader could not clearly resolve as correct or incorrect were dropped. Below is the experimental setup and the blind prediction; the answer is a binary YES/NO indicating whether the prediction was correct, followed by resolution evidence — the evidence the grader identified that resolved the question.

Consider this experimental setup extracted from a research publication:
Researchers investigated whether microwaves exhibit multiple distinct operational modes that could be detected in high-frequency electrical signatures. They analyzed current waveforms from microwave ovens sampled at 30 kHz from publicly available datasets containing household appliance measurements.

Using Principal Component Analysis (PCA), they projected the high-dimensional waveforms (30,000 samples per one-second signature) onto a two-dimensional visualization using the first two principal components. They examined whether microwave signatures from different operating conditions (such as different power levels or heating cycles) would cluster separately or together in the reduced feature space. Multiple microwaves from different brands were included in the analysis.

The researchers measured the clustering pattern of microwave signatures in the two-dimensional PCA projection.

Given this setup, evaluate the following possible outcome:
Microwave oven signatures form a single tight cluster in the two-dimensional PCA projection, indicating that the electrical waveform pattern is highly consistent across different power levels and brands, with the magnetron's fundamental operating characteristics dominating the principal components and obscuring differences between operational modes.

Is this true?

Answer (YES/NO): NO